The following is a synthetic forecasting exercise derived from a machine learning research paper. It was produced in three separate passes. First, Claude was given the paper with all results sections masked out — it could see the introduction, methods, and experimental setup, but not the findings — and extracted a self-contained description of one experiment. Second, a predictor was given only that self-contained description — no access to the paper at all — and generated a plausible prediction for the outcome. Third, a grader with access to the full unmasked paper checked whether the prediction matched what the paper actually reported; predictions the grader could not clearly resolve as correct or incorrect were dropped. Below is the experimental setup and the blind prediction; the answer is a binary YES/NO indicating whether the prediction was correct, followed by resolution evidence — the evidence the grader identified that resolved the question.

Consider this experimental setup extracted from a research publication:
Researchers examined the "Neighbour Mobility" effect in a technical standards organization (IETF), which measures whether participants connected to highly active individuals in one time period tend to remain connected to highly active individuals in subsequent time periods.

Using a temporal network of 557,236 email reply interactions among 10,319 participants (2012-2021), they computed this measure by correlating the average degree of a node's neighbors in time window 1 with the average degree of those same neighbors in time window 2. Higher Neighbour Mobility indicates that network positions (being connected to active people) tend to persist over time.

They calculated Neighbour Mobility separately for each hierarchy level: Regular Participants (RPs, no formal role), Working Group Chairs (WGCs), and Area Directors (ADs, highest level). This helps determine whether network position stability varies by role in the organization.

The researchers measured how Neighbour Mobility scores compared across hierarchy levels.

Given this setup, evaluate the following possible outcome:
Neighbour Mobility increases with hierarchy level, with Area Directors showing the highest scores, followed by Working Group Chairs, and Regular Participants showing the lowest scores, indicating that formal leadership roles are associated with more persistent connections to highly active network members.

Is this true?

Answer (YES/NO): NO